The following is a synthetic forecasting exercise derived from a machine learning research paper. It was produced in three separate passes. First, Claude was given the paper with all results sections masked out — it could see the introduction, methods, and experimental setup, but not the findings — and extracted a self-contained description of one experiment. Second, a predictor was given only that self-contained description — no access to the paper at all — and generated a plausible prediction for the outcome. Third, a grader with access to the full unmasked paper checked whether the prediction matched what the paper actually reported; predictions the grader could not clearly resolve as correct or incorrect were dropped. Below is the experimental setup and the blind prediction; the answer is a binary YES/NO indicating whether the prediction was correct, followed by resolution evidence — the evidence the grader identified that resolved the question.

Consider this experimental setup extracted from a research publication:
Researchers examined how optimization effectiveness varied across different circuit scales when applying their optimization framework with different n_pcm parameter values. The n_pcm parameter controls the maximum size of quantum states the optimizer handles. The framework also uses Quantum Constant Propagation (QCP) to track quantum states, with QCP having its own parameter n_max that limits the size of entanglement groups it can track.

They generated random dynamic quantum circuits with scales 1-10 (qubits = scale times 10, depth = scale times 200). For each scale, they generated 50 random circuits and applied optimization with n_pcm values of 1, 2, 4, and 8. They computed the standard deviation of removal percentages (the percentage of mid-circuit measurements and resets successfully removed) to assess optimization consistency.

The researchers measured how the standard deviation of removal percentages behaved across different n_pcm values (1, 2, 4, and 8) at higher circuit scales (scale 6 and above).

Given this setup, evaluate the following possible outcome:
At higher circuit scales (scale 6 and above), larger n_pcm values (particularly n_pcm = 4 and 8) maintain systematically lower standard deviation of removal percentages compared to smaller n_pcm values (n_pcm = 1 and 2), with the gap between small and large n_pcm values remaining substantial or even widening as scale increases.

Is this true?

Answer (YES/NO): NO